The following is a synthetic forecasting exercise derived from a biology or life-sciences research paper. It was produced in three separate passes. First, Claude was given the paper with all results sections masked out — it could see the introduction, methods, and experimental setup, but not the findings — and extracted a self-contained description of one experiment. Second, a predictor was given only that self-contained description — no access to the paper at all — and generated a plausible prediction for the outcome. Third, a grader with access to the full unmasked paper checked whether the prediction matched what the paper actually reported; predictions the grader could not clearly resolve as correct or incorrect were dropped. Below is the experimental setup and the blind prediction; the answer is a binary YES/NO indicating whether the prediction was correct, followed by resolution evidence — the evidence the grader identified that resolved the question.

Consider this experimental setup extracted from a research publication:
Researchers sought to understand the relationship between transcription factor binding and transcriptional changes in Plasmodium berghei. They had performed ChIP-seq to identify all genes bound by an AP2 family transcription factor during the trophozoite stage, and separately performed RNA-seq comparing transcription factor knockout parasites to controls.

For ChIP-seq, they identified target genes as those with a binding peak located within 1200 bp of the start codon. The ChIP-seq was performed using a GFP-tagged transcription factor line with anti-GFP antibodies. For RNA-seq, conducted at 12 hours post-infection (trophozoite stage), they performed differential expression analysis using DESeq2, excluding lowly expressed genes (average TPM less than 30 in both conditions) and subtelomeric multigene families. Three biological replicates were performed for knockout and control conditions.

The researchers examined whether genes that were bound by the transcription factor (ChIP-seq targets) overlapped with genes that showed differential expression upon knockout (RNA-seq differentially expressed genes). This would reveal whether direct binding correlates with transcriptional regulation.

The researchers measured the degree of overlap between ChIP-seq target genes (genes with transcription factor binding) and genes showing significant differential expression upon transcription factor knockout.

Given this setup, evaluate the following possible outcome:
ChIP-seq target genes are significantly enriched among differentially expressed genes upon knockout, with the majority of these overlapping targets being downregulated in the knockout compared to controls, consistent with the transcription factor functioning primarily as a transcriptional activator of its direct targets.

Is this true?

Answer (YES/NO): NO